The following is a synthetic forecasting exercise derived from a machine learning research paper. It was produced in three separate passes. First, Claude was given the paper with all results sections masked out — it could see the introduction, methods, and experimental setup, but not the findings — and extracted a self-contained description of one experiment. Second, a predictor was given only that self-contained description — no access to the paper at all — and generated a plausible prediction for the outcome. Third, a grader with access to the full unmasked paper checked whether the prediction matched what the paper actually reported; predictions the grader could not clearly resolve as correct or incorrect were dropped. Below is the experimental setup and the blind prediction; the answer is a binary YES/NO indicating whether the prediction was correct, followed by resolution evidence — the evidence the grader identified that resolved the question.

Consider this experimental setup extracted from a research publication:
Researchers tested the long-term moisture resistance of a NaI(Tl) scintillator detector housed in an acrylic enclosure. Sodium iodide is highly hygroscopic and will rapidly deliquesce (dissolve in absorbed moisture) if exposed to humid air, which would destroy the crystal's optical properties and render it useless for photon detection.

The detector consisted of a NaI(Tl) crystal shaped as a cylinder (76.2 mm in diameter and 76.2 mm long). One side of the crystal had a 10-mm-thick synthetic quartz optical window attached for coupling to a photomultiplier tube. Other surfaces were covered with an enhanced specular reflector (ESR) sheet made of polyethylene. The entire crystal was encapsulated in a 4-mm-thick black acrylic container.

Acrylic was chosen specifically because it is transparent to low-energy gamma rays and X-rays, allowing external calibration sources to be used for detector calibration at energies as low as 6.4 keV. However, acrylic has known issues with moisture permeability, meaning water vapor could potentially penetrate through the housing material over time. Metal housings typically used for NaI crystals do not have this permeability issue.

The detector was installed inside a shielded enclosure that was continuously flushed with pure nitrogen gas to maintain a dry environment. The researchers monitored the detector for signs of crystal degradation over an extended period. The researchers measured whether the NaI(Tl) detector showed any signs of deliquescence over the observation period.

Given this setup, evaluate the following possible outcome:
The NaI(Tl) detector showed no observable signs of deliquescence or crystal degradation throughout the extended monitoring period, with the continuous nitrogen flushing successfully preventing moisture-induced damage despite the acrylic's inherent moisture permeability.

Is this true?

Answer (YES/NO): YES